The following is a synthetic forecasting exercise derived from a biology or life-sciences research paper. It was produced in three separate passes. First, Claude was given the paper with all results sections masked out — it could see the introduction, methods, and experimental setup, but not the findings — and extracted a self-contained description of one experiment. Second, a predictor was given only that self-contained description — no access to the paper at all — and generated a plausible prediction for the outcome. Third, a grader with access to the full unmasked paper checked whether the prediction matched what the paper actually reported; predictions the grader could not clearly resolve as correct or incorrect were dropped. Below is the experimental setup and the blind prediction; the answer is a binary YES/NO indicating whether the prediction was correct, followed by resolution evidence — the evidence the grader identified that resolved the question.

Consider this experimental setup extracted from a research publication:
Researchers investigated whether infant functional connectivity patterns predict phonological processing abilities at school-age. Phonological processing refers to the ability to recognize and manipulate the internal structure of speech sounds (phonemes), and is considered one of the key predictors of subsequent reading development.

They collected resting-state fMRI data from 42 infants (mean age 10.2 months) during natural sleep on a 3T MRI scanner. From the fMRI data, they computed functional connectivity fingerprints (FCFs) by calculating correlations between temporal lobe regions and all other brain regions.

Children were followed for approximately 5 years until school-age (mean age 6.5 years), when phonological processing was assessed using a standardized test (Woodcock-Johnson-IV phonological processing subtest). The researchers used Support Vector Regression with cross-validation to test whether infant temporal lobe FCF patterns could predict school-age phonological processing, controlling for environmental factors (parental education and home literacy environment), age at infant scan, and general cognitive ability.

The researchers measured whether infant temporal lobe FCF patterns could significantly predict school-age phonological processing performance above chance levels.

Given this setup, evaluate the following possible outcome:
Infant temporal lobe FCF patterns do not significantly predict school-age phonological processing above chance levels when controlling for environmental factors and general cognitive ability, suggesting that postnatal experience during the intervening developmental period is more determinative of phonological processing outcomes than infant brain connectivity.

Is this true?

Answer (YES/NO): NO